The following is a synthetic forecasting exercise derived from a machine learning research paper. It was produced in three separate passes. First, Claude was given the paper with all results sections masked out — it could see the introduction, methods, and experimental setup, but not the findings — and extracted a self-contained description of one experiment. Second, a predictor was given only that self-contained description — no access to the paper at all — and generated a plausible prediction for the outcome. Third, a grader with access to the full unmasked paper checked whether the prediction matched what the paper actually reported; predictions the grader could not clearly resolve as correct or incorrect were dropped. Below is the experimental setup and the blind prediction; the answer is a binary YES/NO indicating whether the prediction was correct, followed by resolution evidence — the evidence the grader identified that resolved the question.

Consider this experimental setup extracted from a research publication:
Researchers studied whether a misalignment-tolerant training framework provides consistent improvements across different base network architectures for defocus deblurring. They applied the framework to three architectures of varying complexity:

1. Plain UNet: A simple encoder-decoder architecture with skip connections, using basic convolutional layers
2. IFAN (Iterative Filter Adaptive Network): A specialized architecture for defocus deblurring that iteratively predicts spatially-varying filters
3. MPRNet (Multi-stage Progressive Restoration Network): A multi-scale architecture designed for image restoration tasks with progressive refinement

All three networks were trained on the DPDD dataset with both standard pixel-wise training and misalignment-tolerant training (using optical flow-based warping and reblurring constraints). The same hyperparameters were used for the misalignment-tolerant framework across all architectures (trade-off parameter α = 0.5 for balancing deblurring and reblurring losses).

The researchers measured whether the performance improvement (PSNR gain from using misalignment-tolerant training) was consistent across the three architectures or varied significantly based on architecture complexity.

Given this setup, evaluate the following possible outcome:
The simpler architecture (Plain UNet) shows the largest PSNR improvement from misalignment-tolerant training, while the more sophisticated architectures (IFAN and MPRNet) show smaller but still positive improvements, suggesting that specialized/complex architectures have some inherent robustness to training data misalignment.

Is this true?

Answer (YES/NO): YES